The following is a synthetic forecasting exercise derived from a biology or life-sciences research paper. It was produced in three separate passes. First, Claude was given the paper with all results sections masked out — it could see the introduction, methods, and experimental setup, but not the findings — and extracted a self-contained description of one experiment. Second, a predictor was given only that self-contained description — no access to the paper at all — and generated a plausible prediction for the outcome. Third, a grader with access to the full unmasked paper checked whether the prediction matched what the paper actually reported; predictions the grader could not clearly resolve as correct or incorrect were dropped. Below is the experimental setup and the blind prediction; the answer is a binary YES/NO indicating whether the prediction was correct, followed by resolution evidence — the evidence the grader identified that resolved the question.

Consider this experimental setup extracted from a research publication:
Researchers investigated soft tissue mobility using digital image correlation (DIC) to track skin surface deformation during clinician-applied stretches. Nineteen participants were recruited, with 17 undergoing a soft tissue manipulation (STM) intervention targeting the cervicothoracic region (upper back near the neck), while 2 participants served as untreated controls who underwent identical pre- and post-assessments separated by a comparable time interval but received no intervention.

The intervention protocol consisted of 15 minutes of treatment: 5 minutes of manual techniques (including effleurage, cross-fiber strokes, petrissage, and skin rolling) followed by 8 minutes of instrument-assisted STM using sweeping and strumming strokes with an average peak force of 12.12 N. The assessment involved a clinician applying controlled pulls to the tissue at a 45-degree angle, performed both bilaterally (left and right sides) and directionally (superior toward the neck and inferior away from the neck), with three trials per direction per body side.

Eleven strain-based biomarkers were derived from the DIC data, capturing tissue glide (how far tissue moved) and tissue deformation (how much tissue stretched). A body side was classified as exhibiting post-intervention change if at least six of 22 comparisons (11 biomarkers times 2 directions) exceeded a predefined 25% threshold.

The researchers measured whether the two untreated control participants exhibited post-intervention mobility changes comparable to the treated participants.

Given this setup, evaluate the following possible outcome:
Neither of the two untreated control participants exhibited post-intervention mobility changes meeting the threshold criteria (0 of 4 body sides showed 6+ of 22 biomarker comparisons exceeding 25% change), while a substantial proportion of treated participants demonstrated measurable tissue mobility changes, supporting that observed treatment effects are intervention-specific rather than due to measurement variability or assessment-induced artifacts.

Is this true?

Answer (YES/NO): YES